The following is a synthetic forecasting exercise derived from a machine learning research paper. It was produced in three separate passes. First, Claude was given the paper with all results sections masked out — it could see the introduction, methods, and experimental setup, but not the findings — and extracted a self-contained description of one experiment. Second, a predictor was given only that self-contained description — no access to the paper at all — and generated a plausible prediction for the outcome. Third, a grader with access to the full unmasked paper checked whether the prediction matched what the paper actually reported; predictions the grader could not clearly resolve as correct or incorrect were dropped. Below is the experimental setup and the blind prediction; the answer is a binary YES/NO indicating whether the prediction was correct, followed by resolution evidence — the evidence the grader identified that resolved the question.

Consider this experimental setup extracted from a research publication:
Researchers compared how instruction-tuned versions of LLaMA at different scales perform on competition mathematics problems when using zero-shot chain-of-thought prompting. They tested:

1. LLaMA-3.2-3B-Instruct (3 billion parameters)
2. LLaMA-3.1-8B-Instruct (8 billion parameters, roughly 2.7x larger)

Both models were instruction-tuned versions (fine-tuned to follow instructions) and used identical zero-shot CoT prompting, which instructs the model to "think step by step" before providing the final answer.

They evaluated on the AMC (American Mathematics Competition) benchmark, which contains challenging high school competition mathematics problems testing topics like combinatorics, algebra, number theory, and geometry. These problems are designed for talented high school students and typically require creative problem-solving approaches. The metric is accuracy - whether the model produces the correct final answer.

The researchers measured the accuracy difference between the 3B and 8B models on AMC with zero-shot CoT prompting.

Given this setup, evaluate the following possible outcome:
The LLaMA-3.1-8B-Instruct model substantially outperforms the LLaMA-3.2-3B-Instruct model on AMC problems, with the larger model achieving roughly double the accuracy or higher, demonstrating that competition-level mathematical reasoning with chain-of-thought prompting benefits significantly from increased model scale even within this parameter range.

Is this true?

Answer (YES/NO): NO